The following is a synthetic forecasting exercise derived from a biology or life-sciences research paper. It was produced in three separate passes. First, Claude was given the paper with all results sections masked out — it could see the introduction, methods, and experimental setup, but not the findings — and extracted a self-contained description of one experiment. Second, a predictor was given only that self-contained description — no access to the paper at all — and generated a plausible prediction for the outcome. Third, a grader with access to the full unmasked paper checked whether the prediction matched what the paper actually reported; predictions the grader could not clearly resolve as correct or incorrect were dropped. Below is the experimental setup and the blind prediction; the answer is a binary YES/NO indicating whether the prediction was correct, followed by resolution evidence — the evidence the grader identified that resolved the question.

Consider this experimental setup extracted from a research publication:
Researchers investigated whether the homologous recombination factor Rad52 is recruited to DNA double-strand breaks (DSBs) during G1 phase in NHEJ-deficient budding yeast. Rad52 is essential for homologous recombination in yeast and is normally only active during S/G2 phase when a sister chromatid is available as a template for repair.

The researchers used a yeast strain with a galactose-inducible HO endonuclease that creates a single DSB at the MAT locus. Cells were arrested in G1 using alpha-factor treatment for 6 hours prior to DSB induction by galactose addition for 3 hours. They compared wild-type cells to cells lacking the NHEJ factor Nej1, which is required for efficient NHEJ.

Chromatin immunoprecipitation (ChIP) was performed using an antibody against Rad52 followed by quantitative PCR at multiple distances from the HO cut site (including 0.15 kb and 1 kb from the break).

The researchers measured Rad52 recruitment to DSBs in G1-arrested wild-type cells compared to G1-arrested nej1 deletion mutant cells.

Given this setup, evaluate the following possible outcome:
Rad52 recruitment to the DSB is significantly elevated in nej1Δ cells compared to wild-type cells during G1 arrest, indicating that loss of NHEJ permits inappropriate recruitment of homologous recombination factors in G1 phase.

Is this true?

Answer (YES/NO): YES